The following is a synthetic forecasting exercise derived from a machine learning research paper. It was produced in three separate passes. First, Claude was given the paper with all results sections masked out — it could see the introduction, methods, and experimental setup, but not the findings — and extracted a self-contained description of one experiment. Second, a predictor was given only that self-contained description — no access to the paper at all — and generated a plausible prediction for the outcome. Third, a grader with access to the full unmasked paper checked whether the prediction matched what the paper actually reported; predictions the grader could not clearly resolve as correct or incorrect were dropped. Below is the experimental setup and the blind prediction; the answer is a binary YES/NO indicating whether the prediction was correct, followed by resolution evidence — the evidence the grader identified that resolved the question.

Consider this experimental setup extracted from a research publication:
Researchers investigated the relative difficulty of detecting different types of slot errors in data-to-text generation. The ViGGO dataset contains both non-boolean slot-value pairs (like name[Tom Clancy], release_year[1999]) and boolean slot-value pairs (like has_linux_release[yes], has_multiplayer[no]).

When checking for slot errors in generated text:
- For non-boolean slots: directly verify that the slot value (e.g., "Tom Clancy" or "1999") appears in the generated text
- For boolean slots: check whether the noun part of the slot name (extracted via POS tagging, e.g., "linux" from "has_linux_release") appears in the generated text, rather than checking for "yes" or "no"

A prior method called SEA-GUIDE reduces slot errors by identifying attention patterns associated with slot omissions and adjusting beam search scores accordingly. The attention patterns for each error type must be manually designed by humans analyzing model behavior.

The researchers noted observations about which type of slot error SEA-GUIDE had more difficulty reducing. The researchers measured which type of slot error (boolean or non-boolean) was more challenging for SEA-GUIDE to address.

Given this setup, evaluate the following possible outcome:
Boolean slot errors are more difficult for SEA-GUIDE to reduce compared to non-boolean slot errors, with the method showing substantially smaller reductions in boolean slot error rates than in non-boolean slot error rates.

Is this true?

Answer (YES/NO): YES